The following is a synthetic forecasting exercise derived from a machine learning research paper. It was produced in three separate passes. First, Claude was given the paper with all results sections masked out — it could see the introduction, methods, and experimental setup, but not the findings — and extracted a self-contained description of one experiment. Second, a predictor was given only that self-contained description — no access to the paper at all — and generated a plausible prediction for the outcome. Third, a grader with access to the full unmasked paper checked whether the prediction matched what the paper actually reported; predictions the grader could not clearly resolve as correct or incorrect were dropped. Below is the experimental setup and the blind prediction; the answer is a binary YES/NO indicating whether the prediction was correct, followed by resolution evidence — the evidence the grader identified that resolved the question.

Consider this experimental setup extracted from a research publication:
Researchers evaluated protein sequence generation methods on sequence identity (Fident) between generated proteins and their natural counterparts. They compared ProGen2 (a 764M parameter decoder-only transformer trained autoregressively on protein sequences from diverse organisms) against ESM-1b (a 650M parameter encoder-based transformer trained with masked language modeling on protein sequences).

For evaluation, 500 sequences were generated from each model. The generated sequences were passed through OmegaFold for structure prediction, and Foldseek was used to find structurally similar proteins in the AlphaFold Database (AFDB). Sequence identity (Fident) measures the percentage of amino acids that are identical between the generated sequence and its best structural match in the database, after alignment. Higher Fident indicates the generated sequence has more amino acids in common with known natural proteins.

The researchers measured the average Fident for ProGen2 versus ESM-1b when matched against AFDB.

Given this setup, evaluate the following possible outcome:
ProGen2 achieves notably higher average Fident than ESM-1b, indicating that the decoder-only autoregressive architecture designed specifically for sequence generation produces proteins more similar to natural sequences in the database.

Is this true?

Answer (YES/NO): NO